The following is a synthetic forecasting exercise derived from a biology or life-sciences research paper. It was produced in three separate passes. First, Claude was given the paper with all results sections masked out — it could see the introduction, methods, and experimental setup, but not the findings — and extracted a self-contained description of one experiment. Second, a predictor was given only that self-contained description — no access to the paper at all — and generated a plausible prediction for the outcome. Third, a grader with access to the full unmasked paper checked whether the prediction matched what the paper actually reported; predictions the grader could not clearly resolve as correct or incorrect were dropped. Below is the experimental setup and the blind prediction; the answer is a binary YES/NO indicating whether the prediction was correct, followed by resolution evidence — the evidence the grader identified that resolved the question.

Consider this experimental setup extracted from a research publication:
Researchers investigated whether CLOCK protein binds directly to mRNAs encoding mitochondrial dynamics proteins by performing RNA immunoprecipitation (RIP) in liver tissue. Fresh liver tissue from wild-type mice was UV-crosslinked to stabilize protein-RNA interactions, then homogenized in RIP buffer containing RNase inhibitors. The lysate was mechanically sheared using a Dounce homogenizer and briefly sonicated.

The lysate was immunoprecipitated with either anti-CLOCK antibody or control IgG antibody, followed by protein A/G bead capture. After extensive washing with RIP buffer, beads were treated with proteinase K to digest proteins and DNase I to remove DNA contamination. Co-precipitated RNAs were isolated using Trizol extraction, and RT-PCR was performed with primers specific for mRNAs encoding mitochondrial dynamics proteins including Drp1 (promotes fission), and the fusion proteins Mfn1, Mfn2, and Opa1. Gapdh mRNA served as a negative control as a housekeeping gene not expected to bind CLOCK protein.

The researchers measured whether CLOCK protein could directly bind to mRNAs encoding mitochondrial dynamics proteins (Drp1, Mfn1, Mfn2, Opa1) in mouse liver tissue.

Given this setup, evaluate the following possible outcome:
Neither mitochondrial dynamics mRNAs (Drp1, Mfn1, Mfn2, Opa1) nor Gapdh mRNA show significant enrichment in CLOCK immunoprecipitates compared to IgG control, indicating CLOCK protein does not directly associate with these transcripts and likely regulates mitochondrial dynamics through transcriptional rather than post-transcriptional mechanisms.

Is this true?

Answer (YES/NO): NO